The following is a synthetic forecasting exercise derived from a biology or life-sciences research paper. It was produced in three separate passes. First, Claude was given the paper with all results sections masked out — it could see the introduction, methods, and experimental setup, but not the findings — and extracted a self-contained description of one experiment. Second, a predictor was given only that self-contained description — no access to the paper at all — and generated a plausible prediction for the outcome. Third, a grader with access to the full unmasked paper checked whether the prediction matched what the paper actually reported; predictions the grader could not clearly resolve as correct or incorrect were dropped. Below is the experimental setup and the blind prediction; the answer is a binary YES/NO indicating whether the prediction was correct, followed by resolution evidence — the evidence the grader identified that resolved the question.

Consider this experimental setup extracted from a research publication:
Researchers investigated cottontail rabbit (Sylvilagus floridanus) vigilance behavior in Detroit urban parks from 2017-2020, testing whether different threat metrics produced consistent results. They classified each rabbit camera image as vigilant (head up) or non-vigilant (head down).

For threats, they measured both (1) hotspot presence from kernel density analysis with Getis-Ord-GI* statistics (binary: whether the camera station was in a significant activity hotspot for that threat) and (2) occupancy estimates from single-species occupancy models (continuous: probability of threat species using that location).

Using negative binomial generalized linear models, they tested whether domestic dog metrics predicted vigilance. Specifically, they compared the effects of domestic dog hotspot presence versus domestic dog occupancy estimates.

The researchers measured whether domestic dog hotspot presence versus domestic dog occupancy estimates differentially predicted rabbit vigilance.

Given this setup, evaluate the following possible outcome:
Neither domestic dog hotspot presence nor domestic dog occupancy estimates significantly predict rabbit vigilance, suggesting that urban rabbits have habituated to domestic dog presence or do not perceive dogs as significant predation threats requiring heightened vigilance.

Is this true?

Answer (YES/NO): NO